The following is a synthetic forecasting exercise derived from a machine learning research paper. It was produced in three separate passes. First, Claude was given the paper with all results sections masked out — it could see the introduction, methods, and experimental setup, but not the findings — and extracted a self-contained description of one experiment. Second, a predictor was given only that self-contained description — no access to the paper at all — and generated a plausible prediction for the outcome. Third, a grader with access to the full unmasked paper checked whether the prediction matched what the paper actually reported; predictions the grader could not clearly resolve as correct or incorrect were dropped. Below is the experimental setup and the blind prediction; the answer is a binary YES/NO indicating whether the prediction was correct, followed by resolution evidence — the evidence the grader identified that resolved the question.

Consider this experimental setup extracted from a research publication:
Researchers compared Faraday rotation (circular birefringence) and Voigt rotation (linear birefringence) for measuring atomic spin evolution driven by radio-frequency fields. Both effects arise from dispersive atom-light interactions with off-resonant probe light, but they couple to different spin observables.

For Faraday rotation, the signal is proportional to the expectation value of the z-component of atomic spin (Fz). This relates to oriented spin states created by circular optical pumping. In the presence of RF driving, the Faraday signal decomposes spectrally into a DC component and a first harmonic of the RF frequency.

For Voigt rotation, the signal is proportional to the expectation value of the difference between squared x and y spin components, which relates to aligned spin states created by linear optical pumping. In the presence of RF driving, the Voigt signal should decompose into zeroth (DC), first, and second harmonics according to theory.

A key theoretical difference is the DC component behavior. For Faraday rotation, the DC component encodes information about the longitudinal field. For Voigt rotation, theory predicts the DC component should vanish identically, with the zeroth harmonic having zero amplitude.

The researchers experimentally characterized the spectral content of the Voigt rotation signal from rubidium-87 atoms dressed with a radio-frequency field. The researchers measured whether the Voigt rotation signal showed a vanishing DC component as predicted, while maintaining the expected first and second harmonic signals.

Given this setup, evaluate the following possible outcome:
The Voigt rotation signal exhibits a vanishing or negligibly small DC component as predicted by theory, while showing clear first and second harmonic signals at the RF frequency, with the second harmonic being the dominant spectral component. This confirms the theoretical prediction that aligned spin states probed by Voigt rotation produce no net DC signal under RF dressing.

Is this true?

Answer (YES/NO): YES